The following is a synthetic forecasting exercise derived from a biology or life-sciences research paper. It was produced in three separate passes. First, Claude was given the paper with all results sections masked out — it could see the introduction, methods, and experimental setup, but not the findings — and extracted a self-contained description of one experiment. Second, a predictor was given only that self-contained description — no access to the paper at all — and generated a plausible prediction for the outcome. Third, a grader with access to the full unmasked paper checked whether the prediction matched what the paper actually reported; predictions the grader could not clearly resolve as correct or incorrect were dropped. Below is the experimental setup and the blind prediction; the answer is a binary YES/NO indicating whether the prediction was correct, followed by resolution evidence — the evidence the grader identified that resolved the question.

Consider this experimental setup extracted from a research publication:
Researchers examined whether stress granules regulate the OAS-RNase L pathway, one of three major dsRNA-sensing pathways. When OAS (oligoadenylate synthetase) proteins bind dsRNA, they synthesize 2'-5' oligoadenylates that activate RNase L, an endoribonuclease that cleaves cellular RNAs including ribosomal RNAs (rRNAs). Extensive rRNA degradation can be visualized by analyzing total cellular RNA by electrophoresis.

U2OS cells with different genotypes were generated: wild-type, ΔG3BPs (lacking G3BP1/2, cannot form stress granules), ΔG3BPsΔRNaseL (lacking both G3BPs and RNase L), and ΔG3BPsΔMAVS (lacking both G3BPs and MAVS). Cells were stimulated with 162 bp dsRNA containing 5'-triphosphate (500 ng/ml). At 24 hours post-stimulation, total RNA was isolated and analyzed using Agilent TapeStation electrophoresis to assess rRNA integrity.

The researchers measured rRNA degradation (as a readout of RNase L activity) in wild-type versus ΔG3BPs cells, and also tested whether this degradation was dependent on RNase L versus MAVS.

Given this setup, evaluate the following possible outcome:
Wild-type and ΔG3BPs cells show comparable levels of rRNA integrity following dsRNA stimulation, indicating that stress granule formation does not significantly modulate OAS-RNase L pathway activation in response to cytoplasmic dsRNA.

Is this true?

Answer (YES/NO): NO